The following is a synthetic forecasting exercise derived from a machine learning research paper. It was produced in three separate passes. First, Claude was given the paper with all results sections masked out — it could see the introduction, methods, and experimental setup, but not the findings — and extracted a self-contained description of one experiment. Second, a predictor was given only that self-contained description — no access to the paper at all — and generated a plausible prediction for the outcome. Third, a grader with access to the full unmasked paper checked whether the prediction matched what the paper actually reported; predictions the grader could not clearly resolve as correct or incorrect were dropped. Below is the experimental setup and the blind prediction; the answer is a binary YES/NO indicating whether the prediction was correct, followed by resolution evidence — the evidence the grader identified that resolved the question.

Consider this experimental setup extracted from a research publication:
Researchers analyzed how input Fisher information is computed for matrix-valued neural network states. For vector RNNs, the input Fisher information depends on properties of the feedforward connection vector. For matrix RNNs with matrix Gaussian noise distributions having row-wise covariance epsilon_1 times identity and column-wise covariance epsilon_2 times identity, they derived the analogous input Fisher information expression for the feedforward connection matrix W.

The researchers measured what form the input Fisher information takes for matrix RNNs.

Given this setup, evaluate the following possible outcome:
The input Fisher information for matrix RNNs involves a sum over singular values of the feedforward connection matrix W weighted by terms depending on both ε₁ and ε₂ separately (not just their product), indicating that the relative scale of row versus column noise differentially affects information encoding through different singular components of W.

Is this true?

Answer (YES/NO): NO